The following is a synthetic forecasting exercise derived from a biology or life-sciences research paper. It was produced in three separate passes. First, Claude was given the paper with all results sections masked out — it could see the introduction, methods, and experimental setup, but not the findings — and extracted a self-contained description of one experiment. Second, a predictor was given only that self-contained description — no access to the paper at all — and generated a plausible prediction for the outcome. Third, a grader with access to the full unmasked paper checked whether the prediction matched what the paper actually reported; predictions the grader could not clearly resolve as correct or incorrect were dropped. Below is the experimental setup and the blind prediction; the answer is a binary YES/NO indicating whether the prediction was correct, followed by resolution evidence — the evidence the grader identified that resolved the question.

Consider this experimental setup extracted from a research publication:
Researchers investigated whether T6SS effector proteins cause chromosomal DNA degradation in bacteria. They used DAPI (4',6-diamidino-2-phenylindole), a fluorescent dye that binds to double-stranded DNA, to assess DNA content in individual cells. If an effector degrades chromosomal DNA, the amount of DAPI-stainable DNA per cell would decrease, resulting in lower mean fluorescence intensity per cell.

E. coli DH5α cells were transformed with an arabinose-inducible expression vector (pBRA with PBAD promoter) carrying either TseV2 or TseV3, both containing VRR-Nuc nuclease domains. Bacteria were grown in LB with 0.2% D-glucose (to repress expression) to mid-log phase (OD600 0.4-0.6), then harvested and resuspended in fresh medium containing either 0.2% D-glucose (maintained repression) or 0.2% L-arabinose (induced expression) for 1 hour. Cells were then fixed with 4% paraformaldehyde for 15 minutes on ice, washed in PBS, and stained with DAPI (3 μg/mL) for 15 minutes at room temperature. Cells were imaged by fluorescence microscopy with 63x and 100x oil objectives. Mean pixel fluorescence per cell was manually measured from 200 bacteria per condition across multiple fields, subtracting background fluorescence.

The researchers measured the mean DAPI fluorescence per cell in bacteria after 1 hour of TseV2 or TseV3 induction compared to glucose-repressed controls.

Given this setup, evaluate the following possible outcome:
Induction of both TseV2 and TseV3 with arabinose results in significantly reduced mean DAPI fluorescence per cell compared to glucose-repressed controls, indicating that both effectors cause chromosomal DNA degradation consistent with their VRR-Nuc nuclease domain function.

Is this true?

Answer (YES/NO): YES